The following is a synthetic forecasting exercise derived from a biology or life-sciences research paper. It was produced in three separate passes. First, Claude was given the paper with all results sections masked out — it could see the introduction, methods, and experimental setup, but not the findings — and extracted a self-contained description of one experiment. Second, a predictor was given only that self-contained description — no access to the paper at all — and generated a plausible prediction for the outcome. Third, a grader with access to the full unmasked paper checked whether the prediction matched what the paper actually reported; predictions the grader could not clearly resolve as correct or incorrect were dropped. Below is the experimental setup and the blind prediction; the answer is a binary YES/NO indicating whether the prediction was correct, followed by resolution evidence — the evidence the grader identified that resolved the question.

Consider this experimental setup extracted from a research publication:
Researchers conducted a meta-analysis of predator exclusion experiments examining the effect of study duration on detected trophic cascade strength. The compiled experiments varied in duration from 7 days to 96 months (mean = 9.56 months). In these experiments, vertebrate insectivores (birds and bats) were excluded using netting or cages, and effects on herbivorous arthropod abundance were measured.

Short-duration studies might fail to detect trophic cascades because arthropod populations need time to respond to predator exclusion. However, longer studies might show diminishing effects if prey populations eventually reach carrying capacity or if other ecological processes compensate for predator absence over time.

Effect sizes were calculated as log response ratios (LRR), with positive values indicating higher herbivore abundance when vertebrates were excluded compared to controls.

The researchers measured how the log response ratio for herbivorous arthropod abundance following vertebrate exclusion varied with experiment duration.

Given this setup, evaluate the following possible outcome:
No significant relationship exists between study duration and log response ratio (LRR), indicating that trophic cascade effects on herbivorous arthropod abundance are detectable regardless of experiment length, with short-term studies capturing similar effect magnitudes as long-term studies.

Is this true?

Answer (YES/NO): YES